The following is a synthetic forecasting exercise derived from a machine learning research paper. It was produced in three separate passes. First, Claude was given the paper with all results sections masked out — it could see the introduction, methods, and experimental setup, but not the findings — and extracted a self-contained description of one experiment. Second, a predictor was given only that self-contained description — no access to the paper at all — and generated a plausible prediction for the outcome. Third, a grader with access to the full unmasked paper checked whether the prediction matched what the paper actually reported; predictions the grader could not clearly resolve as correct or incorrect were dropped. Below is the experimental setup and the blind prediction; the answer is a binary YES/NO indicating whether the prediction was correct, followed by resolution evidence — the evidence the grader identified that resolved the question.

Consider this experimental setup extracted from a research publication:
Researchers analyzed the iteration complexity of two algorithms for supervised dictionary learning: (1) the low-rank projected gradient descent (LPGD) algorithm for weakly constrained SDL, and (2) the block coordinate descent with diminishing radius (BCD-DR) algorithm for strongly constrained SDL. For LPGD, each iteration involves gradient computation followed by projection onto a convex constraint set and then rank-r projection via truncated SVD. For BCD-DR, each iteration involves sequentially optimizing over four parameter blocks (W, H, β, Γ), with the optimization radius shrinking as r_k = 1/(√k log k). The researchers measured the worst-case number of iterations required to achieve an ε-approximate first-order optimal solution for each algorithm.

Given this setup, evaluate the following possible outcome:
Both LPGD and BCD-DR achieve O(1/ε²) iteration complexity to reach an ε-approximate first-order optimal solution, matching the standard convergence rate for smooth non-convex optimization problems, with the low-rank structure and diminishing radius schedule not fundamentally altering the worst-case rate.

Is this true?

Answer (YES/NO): NO